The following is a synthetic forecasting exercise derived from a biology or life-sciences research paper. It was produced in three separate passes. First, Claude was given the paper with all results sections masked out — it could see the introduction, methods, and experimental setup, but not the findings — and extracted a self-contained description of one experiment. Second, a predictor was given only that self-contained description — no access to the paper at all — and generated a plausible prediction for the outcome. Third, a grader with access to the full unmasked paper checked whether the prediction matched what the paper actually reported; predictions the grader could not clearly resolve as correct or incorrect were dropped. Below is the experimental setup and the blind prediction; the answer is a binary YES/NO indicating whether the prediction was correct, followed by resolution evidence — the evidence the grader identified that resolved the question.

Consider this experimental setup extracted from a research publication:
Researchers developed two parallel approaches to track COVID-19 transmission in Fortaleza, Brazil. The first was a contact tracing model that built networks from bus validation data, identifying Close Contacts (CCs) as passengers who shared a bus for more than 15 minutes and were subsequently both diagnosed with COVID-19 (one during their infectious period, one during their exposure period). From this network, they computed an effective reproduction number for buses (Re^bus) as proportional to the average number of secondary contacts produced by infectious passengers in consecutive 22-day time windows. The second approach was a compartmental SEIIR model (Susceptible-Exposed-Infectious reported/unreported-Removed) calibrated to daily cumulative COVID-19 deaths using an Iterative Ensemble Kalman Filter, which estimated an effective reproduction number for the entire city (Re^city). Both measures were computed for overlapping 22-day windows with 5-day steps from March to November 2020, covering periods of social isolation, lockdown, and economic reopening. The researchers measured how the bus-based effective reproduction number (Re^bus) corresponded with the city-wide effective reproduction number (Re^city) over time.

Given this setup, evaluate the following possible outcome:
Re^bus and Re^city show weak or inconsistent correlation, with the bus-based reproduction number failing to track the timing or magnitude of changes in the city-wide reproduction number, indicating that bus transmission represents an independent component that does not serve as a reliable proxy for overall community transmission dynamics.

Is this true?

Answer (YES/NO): NO